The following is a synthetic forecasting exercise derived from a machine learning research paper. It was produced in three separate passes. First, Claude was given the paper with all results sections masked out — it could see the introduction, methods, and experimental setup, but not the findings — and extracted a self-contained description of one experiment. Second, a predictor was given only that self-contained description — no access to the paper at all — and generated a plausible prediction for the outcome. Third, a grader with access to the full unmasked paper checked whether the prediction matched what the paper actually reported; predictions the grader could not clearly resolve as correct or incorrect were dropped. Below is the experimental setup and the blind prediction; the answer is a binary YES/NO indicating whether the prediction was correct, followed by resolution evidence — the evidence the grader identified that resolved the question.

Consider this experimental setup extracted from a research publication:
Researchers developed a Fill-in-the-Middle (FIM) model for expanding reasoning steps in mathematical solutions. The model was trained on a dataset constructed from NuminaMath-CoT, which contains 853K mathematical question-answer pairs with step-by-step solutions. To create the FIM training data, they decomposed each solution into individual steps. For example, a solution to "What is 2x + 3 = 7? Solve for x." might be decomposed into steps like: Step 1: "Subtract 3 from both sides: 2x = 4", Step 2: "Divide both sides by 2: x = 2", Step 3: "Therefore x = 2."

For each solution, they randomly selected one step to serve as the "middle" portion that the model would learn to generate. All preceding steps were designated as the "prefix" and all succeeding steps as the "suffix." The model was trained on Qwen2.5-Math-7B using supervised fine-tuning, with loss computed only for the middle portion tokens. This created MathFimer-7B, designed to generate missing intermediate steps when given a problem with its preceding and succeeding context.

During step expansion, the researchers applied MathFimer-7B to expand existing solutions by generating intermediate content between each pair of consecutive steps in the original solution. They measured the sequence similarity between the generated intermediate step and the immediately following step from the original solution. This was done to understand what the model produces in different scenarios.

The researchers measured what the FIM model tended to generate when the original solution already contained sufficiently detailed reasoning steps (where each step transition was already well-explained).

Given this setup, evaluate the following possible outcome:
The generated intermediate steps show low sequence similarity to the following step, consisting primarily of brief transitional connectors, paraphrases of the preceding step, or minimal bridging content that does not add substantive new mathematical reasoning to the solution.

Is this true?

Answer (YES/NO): NO